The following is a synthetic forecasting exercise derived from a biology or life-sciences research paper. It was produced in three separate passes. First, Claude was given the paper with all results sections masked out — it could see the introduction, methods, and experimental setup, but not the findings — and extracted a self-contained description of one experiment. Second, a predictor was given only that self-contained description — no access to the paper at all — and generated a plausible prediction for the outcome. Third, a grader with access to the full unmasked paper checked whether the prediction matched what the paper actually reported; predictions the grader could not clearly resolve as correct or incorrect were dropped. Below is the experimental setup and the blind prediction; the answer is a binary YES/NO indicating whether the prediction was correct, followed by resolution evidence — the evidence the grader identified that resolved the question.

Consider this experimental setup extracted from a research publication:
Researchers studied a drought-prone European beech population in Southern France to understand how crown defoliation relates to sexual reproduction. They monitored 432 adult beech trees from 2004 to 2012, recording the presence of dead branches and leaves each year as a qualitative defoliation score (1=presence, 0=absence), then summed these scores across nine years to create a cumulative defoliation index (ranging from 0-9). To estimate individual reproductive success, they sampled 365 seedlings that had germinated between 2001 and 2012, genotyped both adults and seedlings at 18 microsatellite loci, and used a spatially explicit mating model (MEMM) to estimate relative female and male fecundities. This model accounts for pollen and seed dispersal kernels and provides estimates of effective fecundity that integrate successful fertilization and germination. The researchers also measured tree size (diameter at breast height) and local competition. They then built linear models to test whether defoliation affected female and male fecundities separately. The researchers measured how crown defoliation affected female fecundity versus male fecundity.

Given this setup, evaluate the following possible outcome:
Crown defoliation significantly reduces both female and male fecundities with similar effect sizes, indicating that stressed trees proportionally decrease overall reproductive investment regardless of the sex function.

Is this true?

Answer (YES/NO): NO